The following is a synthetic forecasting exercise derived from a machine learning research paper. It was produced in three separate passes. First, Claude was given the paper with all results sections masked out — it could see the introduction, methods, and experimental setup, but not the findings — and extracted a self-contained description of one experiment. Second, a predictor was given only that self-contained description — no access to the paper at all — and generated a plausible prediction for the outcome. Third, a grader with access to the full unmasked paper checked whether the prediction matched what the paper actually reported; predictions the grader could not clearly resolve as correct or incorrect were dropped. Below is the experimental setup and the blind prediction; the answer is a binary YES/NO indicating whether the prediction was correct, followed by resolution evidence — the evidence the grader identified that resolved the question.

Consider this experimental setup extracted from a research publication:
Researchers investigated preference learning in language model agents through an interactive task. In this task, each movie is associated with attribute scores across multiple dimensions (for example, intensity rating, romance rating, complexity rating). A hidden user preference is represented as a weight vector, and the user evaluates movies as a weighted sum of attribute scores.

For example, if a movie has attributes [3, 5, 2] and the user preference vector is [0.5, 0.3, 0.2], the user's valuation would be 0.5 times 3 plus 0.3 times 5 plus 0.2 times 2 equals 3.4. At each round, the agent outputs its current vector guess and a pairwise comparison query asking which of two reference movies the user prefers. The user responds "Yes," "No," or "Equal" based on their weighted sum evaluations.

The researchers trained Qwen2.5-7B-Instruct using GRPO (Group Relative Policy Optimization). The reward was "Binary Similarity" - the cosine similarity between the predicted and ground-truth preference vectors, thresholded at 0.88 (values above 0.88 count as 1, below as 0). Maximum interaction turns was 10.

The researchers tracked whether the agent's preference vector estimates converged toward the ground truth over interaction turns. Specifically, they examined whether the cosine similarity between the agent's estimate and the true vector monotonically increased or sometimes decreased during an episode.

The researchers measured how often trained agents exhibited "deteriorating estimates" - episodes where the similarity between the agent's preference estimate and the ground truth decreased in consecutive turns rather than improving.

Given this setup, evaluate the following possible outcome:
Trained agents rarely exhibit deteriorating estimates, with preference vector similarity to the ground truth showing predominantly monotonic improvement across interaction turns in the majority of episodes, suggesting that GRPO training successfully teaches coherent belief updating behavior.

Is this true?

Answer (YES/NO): NO